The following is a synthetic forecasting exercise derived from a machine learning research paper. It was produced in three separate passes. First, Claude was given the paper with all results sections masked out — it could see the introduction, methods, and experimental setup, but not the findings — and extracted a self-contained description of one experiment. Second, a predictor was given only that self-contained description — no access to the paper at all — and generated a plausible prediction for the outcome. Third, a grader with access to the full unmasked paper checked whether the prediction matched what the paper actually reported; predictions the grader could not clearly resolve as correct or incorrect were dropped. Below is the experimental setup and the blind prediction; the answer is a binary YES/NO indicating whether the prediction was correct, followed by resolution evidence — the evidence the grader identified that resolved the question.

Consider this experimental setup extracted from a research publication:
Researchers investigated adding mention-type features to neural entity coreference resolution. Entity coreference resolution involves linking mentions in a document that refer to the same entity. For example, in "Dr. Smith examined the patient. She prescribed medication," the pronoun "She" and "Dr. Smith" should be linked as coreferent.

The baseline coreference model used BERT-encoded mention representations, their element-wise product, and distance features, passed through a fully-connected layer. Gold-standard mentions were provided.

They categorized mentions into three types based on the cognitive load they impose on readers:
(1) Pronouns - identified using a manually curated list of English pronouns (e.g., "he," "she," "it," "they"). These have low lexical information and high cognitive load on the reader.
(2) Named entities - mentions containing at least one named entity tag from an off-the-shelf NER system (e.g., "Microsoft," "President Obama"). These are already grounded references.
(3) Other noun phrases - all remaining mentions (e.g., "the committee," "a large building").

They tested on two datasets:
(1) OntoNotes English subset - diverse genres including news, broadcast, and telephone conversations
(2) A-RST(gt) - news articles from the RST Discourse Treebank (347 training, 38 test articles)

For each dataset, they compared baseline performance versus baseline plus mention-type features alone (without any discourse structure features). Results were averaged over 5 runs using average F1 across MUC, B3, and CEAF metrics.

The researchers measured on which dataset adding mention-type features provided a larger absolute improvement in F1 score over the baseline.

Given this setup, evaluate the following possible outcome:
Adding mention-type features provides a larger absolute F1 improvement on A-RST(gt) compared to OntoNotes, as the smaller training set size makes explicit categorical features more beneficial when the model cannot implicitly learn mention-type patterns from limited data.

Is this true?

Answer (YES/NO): NO